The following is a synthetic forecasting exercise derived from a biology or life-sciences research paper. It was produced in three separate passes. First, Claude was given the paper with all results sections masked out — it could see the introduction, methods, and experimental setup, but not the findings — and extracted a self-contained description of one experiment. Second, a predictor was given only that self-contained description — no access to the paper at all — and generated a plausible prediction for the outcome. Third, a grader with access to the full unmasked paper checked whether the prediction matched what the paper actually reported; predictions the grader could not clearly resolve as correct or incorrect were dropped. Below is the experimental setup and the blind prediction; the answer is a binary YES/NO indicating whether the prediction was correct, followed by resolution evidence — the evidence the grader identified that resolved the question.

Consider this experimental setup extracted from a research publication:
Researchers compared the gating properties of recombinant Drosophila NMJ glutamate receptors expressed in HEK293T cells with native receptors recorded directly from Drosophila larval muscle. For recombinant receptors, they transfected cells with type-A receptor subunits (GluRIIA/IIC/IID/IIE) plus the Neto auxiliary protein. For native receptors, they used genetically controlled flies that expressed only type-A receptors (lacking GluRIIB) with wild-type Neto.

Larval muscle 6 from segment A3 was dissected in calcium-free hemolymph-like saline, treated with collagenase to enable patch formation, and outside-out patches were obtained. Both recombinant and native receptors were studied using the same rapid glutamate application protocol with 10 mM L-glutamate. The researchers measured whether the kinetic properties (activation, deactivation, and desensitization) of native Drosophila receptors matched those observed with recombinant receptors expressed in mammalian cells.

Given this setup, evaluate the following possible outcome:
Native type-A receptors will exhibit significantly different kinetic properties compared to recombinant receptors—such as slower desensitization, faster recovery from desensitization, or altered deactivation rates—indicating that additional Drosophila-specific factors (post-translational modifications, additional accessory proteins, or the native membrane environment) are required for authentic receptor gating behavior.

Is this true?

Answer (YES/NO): YES